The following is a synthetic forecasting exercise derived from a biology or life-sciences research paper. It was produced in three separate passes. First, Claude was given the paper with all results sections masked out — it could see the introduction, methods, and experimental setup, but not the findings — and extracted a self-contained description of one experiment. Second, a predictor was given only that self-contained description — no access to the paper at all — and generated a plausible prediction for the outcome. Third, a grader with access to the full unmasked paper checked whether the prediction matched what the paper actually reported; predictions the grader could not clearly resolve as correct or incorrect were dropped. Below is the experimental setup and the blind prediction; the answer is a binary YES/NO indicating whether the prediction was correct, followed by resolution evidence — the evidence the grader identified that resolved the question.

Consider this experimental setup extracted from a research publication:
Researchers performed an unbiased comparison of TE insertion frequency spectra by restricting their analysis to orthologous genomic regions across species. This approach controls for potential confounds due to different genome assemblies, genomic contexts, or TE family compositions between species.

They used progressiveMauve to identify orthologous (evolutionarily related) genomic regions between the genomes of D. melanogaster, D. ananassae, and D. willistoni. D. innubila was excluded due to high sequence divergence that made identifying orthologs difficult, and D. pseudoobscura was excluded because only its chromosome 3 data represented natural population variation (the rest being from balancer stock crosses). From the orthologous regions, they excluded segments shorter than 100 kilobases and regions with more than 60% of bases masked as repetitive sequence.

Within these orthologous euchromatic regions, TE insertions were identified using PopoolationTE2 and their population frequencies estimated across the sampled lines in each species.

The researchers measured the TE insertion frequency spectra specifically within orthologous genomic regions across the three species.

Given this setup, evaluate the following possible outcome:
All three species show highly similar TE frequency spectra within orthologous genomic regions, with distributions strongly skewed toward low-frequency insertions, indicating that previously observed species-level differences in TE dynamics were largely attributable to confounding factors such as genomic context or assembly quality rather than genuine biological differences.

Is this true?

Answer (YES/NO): YES